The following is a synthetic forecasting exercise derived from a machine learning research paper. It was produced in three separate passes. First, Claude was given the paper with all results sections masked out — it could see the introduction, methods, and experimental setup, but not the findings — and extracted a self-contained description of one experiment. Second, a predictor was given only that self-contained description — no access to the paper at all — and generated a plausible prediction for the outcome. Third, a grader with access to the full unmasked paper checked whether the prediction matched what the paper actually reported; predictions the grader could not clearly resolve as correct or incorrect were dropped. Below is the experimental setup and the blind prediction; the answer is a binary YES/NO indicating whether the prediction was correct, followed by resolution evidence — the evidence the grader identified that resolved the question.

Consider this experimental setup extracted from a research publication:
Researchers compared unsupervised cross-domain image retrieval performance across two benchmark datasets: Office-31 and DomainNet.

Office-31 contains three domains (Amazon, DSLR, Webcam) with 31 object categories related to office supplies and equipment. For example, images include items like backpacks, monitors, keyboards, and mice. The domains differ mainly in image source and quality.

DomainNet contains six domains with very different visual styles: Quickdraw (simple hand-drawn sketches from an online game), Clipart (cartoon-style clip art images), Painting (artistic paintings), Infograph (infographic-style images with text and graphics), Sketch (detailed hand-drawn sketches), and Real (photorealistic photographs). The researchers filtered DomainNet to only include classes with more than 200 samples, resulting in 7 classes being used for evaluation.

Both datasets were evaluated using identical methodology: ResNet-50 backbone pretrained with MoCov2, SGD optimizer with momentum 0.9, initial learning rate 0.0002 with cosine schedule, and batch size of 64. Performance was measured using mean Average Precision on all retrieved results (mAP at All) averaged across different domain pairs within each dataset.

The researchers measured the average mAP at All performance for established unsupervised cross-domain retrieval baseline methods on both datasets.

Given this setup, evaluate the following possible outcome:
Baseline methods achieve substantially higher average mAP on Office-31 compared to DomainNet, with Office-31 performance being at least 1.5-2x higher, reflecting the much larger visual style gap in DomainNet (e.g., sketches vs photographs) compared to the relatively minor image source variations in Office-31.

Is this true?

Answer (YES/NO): YES